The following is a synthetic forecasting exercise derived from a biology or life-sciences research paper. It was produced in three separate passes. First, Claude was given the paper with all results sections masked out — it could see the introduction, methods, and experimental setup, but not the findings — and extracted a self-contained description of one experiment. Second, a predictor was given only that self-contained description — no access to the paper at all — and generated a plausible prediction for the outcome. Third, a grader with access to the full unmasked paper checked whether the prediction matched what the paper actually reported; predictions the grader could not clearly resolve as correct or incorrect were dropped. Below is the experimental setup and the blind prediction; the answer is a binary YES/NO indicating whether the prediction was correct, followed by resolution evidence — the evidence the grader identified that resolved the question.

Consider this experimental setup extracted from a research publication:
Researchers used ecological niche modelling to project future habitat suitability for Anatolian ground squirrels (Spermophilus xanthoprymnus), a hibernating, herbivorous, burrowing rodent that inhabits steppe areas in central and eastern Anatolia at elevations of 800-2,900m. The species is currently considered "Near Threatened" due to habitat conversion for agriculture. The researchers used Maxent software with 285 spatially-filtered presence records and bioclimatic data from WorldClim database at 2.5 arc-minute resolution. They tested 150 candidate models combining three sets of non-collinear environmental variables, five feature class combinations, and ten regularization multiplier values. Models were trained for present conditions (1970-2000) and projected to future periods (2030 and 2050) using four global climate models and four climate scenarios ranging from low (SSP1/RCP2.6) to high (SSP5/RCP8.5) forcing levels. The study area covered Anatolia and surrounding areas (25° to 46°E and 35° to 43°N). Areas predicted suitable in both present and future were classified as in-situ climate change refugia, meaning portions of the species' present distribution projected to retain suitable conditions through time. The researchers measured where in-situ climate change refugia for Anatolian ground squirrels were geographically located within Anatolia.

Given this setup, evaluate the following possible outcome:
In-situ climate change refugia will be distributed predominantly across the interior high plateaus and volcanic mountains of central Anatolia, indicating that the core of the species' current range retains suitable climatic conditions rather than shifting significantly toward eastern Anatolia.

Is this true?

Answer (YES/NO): NO